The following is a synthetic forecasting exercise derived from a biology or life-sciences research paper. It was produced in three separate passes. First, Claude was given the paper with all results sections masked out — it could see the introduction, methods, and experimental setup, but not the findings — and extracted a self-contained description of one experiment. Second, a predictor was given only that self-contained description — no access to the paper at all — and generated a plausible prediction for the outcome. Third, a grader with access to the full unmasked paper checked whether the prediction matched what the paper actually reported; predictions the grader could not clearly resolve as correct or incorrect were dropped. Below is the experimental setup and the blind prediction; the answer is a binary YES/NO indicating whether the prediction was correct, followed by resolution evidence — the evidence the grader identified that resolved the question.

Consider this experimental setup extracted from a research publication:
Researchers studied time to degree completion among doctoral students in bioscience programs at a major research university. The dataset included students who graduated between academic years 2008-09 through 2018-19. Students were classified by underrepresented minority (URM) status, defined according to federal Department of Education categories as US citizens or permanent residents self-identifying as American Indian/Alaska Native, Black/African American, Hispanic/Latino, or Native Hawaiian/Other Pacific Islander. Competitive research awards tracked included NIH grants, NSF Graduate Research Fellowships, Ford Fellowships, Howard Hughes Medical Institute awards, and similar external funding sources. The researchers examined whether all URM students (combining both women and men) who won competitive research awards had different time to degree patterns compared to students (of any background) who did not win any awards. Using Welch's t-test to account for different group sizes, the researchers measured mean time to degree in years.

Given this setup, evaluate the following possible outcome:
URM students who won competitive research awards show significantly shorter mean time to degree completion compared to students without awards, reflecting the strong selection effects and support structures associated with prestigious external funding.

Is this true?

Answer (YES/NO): YES